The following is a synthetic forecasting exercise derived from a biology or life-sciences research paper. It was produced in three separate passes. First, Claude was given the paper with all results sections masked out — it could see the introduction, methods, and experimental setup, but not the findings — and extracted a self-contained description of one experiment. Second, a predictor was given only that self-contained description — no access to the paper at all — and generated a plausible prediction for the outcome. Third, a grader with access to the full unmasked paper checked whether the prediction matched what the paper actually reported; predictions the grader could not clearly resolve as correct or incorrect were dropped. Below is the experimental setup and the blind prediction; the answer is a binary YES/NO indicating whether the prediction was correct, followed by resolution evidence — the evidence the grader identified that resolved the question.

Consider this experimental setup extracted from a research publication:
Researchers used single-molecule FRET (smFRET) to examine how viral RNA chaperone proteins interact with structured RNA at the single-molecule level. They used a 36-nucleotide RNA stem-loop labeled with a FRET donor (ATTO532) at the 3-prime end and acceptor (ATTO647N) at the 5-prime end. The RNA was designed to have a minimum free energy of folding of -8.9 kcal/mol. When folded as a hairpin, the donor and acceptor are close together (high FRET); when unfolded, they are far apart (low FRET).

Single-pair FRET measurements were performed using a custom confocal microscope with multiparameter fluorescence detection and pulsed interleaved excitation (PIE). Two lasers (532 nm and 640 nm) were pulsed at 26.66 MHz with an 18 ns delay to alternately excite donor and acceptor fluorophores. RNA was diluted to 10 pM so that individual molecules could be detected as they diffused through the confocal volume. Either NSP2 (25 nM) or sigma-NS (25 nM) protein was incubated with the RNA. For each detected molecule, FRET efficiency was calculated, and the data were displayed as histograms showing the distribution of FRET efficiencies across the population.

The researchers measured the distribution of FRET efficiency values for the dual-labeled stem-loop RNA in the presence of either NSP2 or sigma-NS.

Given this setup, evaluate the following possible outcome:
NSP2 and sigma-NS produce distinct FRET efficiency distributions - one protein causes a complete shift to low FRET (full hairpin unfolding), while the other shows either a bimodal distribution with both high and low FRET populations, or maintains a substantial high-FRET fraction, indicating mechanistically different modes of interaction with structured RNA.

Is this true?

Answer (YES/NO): NO